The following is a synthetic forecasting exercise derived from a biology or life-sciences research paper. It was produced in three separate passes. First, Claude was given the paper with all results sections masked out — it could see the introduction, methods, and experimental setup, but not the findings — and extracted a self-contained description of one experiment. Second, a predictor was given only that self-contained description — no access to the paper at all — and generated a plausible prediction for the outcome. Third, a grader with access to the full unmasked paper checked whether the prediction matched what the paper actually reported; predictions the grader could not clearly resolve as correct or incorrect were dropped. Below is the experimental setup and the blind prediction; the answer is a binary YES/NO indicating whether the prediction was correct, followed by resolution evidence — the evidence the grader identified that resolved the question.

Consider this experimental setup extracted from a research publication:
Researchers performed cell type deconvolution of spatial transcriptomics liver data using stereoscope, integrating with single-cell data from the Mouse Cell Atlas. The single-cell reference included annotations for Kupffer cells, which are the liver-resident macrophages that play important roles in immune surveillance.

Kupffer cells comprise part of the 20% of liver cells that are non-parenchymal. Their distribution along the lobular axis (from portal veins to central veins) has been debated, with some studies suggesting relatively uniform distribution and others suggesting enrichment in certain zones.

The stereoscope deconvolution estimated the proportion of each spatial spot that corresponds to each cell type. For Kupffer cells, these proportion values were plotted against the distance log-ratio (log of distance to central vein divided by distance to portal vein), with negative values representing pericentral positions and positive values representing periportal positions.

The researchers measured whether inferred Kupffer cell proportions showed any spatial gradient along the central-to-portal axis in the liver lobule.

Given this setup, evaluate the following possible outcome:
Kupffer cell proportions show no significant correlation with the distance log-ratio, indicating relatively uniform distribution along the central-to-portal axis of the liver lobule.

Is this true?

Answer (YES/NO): YES